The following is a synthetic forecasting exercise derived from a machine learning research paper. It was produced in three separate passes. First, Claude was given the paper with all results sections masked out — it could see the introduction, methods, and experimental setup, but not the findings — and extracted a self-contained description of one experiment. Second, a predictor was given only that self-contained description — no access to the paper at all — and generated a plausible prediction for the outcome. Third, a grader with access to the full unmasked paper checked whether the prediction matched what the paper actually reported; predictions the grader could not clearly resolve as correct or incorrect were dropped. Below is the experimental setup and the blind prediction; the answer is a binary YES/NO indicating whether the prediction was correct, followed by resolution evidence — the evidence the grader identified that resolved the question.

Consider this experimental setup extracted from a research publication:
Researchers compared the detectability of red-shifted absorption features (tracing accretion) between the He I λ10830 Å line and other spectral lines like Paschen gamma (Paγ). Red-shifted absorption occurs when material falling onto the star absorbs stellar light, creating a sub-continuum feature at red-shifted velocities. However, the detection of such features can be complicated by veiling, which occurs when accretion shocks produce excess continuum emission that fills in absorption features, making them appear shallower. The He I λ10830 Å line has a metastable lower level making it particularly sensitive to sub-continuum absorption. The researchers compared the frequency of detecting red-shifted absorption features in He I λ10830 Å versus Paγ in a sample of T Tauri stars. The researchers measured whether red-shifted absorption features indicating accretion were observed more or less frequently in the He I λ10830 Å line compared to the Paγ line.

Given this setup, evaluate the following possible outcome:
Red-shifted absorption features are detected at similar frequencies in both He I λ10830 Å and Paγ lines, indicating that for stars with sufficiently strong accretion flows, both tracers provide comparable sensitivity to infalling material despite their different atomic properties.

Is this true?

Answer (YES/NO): NO